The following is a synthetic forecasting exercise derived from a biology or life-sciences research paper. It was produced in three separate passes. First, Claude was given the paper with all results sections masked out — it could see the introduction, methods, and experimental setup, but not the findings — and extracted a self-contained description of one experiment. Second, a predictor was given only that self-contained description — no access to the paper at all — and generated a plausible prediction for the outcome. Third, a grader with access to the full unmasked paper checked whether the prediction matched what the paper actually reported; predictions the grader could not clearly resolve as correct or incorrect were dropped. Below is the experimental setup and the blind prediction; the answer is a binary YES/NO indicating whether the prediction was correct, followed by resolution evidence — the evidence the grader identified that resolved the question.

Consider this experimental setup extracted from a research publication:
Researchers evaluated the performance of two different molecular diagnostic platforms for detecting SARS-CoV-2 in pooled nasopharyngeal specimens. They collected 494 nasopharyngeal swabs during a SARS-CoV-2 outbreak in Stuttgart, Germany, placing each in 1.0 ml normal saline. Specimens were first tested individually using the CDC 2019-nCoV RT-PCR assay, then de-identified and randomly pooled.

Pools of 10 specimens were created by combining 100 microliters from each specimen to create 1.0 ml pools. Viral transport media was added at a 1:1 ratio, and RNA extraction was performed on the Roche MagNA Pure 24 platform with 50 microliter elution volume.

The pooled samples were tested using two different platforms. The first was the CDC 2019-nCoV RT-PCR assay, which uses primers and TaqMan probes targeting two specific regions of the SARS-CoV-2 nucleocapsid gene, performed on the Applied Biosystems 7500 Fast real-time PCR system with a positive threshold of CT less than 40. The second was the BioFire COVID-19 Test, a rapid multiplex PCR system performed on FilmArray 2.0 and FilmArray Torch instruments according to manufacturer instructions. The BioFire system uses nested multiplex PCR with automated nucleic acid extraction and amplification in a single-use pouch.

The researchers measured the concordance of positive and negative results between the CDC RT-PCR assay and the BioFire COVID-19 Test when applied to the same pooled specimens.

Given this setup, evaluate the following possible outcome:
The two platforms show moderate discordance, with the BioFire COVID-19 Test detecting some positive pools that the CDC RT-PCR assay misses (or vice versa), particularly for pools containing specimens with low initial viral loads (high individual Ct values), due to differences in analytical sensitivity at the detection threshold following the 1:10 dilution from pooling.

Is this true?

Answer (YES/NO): NO